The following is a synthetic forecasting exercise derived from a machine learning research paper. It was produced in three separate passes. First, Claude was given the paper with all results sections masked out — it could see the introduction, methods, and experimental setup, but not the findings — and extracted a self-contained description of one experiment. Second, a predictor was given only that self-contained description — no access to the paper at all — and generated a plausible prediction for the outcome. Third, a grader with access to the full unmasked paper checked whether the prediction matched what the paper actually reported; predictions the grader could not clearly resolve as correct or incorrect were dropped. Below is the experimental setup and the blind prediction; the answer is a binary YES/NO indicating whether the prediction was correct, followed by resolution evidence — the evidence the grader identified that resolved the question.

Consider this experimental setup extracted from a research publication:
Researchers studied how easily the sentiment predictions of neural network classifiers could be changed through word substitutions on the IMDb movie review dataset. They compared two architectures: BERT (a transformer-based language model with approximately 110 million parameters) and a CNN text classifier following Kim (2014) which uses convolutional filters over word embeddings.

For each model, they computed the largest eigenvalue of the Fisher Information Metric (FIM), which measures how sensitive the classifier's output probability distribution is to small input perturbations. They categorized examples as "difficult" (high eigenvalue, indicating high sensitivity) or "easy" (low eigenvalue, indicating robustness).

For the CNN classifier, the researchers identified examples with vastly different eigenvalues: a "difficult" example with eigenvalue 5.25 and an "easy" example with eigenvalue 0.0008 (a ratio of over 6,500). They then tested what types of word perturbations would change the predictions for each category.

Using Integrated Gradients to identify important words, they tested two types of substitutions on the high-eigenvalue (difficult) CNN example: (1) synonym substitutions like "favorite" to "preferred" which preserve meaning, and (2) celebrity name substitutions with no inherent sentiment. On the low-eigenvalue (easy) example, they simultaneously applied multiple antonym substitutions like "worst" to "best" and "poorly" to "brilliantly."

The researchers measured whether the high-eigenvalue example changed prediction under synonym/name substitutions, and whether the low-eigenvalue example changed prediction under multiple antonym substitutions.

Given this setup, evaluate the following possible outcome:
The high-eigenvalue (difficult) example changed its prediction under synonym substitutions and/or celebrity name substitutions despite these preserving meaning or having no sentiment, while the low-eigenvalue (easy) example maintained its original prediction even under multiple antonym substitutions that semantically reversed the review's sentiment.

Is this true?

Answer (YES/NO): YES